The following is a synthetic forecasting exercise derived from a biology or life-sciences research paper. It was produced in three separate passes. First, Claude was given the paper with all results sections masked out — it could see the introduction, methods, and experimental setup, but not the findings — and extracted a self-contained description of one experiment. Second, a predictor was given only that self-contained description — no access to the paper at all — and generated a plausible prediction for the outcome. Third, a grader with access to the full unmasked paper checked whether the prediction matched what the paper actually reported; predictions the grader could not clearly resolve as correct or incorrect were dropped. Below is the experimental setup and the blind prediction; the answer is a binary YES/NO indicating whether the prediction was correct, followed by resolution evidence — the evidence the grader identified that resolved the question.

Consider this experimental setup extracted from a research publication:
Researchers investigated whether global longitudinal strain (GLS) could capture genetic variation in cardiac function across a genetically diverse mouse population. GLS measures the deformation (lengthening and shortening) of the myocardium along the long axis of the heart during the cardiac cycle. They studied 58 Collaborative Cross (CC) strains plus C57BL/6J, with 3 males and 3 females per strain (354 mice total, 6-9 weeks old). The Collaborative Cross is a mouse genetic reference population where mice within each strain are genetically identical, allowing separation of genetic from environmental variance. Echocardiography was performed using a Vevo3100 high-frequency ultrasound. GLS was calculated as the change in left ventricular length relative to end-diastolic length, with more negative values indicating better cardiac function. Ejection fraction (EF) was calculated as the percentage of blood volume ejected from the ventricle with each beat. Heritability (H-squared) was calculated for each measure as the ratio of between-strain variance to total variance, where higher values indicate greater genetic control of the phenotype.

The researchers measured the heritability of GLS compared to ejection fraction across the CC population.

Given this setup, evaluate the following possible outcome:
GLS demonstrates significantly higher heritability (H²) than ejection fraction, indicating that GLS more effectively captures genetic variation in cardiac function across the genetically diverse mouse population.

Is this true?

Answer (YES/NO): NO